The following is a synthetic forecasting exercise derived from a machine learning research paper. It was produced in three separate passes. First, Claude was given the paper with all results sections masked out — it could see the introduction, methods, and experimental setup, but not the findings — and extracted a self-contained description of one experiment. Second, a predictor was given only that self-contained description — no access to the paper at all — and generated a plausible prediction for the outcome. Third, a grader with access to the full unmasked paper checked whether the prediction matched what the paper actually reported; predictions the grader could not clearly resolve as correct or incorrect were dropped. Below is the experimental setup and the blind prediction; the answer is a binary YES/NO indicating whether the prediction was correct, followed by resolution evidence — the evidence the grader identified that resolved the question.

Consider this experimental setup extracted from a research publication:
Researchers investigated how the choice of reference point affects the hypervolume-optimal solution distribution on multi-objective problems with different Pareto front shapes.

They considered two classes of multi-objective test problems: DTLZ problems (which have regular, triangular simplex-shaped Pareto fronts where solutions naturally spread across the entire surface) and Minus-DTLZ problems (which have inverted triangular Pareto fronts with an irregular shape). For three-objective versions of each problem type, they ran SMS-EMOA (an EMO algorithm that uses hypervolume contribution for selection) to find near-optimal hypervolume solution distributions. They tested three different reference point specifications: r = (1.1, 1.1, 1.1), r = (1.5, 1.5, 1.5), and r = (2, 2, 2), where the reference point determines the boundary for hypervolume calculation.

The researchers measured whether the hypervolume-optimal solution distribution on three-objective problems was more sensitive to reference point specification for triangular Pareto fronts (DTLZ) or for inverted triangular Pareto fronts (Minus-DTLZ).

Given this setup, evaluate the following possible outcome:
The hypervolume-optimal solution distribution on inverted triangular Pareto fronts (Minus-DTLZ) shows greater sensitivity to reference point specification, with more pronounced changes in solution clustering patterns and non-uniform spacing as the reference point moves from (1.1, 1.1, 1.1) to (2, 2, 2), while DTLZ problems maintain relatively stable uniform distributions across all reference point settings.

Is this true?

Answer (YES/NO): YES